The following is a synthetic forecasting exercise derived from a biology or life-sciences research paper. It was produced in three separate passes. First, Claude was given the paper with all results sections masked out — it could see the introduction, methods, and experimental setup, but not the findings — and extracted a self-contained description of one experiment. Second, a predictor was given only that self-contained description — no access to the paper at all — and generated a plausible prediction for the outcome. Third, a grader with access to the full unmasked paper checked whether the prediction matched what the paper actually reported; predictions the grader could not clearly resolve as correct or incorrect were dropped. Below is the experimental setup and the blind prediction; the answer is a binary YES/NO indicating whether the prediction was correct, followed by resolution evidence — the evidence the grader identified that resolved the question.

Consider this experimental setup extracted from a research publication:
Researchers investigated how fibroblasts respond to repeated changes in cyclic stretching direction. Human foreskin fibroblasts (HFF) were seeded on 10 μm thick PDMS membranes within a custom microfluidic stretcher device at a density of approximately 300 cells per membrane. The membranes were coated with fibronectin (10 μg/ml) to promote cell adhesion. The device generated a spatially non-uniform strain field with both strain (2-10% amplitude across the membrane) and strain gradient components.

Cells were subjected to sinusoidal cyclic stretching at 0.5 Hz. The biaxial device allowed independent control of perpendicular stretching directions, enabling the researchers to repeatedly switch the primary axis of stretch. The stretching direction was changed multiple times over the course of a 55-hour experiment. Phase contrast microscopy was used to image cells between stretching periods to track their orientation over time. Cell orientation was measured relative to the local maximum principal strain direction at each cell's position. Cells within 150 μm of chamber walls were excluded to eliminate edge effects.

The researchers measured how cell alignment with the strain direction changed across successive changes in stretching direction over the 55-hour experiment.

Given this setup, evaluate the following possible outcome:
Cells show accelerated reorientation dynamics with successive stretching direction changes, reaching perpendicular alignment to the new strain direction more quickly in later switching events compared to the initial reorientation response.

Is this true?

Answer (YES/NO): NO